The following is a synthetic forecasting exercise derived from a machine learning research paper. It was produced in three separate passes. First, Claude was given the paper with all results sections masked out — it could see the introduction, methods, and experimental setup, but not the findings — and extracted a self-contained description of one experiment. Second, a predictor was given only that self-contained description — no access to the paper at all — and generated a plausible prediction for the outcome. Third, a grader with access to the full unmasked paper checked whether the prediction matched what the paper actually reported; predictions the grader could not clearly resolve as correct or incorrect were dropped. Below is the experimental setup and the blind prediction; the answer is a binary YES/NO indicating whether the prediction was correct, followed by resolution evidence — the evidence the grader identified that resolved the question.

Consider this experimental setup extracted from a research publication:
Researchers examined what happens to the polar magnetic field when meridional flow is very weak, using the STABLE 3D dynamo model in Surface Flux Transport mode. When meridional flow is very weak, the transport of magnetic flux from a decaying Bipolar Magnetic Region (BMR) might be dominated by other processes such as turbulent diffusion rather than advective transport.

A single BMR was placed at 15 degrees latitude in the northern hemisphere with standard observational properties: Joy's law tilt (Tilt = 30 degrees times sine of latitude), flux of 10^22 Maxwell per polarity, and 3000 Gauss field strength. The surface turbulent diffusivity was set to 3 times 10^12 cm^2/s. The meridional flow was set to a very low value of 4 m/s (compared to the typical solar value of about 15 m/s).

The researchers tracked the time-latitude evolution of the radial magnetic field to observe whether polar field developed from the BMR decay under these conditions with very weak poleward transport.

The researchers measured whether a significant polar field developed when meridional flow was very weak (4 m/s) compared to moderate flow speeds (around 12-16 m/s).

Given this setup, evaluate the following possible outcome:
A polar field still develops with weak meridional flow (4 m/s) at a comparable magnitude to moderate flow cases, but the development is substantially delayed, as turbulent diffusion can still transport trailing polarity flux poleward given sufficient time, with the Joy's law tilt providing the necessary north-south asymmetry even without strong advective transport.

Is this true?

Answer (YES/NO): NO